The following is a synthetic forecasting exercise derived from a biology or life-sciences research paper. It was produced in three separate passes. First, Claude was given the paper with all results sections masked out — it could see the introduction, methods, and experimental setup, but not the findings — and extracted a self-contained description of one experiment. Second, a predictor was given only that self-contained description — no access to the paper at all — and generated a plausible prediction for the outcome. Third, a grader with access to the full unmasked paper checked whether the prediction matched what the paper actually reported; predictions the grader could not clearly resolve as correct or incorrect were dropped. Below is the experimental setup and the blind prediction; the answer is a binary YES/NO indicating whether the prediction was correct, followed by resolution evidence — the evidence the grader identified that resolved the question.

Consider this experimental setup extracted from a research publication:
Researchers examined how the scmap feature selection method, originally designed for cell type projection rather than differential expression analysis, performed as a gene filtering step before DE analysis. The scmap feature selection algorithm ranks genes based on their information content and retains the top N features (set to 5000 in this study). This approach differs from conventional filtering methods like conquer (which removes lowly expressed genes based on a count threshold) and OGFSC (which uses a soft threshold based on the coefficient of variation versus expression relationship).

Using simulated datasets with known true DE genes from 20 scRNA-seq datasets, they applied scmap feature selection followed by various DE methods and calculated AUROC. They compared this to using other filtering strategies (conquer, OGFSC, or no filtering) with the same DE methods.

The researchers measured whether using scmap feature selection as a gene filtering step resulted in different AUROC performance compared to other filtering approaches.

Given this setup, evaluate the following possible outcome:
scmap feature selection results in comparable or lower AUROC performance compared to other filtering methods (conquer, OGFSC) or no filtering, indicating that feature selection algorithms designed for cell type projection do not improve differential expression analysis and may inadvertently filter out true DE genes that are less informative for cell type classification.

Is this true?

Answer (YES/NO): NO